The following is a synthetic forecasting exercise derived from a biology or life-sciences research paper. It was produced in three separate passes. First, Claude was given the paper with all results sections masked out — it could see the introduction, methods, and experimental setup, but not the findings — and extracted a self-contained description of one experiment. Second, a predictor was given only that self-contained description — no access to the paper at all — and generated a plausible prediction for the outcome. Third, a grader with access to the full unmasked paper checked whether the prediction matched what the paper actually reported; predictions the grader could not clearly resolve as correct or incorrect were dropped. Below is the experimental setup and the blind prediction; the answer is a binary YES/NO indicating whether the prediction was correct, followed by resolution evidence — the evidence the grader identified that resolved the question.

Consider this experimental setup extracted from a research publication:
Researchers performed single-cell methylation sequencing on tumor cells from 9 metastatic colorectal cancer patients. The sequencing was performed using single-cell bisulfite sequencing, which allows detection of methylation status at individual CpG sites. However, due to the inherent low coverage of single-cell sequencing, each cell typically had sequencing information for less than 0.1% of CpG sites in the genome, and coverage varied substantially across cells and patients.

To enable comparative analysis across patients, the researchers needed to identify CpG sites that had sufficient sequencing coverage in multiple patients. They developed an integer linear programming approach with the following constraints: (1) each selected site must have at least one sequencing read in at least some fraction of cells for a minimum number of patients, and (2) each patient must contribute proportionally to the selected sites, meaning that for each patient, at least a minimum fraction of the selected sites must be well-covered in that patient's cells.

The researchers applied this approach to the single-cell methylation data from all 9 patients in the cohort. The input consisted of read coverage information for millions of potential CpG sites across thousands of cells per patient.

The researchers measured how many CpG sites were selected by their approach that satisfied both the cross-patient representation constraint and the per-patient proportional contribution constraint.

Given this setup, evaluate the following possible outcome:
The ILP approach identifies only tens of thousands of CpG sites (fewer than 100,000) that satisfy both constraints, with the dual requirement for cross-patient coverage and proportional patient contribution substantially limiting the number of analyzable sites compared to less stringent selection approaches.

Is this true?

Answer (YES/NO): NO